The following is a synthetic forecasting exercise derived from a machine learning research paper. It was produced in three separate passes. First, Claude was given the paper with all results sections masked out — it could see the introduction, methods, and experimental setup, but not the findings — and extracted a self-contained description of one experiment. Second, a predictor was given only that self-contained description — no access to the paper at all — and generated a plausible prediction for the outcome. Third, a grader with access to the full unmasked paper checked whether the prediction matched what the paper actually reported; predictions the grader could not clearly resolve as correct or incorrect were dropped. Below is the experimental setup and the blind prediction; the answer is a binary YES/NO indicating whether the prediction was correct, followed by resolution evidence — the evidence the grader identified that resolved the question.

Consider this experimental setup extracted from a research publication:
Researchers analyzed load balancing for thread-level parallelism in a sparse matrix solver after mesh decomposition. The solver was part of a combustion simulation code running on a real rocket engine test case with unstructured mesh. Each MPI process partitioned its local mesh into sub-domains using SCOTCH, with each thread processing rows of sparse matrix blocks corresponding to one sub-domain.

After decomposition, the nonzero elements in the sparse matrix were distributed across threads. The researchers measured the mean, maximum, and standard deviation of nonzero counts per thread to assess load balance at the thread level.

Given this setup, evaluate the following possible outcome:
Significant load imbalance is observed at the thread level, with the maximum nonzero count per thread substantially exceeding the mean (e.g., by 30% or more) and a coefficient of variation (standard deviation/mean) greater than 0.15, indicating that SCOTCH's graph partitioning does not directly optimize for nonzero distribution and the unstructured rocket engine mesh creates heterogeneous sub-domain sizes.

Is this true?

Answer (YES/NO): NO